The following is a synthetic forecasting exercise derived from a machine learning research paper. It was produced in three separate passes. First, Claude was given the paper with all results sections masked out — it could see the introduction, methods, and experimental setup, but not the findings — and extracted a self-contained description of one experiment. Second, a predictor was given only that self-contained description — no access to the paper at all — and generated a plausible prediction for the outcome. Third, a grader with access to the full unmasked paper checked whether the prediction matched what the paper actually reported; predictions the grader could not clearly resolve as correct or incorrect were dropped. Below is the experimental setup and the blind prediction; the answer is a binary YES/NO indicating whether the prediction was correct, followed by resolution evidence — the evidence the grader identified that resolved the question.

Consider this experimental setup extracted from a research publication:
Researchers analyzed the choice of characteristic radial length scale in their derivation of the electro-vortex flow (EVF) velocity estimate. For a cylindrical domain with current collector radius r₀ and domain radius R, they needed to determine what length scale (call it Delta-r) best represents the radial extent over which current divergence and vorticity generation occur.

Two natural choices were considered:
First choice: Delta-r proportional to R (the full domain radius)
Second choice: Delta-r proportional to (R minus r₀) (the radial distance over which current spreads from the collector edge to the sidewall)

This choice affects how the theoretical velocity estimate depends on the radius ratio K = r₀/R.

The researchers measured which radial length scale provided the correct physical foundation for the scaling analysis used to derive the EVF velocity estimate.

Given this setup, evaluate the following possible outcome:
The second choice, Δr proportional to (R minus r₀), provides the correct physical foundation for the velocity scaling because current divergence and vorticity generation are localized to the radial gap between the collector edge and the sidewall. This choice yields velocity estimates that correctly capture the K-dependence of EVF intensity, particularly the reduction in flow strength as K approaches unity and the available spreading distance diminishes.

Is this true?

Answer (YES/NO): YES